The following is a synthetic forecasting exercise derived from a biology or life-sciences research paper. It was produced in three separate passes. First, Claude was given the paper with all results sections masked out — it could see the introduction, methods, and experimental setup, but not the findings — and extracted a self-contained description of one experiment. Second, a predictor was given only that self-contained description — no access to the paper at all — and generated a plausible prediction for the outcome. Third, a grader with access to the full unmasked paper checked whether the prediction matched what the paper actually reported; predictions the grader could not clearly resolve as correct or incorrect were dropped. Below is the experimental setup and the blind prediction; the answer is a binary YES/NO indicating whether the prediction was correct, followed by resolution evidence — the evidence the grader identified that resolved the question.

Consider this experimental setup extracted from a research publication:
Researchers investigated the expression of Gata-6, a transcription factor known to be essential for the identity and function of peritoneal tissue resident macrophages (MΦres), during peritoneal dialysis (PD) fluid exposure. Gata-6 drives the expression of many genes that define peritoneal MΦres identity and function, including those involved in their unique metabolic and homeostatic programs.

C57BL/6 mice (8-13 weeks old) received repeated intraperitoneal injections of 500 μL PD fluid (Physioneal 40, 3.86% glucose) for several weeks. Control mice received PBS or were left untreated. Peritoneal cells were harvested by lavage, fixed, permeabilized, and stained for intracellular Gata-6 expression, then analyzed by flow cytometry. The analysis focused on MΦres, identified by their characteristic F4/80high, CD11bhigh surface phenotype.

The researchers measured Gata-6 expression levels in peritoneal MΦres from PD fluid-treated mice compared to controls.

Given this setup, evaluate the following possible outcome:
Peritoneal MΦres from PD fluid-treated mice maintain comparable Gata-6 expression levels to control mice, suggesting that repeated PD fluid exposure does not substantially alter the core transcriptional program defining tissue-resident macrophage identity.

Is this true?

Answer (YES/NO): NO